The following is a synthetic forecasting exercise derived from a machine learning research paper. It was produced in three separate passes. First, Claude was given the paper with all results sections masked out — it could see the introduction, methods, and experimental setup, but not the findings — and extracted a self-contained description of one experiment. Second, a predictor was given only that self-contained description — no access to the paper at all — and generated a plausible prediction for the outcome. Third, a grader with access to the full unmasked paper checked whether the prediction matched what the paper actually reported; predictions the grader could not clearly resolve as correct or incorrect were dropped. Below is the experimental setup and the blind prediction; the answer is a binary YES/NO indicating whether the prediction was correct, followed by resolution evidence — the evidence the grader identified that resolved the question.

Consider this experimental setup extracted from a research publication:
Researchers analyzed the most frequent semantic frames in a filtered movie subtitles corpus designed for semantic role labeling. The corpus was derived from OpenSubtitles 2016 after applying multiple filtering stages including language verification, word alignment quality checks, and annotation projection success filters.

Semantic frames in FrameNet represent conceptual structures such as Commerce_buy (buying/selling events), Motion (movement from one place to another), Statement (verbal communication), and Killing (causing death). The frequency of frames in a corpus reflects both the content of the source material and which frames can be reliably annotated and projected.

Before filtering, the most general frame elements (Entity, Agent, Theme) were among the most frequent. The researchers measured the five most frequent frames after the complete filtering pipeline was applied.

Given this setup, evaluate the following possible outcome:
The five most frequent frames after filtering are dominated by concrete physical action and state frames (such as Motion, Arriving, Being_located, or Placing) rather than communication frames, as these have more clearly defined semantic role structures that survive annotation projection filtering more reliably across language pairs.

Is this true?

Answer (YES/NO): YES